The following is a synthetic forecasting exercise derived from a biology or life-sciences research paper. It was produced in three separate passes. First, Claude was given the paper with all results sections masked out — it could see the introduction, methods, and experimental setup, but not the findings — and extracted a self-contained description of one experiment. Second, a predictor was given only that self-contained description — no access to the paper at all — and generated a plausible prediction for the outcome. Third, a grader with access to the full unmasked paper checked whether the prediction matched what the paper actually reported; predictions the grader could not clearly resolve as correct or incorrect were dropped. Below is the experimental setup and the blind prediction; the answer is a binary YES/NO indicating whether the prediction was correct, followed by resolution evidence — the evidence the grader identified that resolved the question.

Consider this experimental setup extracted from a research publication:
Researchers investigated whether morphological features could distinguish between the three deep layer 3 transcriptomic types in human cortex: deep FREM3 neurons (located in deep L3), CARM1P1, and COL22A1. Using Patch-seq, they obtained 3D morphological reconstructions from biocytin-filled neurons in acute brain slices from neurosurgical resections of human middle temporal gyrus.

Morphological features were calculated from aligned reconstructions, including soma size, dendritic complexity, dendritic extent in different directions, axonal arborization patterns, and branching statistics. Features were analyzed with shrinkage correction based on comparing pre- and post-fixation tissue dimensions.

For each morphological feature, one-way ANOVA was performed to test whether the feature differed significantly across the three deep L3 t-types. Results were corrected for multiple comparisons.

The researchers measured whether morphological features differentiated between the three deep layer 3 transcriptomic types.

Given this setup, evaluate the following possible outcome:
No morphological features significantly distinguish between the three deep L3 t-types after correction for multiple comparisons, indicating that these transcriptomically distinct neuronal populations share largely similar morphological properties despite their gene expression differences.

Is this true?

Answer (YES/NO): NO